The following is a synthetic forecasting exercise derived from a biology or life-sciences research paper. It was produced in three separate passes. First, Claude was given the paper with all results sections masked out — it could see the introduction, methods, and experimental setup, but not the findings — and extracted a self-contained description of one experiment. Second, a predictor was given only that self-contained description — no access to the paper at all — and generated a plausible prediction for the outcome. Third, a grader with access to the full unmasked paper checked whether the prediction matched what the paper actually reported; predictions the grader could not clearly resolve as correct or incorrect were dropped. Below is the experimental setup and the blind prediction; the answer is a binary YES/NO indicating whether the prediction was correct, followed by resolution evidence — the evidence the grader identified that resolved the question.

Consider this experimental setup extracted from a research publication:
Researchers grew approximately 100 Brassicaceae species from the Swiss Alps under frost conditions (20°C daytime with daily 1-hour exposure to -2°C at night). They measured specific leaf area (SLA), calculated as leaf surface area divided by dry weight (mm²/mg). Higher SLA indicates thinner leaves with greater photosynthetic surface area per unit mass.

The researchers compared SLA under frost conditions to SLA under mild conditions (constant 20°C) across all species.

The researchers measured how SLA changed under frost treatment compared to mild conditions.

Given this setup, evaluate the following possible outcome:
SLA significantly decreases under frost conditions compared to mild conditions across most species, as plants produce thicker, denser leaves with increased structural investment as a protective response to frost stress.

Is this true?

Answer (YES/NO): YES